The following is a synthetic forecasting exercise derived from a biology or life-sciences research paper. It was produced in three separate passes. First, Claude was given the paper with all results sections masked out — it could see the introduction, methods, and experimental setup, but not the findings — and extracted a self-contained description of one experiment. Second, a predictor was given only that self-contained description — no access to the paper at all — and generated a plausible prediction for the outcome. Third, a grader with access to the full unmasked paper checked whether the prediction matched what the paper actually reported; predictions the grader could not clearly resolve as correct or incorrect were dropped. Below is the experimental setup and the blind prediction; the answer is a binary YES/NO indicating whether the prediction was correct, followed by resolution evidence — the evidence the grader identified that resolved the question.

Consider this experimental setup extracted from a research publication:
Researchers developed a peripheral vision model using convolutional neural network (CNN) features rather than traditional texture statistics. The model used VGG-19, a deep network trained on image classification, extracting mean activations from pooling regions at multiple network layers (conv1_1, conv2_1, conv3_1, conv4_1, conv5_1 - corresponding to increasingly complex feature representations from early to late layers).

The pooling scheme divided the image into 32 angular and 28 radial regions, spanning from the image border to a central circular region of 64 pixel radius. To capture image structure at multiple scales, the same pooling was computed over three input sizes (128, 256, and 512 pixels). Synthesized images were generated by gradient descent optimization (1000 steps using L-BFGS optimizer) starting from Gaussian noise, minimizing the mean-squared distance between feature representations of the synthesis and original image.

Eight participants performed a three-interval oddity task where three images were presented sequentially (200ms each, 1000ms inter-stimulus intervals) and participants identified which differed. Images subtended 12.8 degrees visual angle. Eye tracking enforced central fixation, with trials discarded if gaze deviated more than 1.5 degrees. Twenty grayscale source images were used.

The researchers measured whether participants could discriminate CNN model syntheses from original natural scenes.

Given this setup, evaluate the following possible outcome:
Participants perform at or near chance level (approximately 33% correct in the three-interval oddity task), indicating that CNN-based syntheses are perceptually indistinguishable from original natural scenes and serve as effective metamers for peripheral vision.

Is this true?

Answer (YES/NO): NO